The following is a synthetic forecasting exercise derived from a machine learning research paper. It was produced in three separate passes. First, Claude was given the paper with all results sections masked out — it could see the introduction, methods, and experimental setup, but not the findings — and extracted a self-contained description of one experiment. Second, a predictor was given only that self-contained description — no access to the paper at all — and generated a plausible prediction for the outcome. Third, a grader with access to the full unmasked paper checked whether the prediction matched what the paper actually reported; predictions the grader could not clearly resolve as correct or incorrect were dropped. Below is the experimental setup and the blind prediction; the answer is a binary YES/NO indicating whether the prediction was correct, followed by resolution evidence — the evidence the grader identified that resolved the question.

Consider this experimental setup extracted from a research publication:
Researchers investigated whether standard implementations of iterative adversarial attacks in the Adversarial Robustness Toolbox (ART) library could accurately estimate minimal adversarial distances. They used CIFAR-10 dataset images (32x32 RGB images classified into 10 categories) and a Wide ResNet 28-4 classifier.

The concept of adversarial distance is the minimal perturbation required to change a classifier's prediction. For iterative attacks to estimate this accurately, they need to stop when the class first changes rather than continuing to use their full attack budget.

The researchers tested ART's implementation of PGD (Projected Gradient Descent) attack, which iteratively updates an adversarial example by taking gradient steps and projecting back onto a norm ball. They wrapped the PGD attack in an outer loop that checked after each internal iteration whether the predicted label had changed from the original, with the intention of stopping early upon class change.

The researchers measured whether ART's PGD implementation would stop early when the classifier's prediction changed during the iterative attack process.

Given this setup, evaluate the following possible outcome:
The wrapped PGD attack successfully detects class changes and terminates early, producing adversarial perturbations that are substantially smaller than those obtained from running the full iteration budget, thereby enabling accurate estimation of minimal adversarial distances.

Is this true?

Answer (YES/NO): NO